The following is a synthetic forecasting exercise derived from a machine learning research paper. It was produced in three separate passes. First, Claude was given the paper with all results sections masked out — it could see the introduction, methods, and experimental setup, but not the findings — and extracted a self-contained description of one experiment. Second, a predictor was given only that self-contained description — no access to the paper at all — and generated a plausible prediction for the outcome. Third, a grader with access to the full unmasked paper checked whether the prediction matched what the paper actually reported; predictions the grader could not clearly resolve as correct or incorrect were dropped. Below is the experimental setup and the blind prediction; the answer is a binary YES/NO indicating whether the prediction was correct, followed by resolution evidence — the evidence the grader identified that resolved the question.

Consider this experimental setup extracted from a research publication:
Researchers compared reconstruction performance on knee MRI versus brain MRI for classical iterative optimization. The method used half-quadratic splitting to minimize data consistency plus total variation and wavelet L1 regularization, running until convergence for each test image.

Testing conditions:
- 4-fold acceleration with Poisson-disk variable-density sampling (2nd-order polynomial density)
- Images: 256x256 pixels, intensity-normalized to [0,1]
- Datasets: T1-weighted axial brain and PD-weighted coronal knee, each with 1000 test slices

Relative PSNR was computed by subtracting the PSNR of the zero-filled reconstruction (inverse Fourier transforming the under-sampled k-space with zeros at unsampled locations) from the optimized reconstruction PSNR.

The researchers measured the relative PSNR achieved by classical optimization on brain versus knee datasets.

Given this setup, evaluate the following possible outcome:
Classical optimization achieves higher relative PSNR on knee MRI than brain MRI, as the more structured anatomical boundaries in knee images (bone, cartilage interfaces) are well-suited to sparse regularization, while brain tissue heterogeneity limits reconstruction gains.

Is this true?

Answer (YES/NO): NO